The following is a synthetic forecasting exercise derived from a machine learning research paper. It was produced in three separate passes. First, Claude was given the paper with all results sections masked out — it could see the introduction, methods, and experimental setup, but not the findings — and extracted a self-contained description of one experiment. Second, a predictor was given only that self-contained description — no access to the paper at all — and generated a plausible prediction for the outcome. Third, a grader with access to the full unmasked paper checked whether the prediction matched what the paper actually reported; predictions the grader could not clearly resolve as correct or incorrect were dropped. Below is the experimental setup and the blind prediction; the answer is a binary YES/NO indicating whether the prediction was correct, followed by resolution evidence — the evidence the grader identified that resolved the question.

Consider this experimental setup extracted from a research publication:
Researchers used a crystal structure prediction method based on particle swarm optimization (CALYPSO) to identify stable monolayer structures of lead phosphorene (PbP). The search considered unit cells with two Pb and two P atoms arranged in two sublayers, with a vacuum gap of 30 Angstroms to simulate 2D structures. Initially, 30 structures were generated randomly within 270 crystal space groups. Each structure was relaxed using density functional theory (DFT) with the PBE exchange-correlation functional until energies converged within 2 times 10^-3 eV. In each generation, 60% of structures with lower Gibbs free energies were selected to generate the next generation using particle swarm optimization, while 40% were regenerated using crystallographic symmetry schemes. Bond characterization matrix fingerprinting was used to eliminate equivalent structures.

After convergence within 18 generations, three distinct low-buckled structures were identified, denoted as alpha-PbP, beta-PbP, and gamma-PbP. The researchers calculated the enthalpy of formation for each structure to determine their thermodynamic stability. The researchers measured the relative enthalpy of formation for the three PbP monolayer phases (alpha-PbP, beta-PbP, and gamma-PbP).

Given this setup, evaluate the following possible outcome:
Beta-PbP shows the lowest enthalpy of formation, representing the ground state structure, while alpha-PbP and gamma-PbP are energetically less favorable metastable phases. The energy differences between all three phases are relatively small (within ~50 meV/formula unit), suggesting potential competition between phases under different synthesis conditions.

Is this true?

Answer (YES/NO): NO